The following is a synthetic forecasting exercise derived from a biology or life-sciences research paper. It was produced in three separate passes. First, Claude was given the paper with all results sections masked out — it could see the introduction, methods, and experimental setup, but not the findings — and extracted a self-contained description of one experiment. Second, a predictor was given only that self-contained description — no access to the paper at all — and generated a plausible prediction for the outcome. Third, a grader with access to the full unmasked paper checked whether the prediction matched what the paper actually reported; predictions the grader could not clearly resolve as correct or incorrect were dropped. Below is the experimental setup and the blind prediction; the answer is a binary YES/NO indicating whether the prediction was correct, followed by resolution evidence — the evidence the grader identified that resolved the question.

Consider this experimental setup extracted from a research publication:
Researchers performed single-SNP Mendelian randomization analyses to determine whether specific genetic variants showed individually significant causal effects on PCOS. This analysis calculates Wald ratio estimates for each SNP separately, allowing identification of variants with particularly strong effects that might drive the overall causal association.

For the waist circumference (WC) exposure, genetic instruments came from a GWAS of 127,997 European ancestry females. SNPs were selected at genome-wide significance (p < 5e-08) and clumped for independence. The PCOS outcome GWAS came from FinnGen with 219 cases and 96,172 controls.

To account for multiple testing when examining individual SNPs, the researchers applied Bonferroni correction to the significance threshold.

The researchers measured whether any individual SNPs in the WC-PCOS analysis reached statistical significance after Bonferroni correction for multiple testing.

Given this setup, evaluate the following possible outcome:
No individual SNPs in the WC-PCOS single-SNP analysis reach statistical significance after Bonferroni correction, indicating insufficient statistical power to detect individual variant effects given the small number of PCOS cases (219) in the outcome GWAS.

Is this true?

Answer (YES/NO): YES